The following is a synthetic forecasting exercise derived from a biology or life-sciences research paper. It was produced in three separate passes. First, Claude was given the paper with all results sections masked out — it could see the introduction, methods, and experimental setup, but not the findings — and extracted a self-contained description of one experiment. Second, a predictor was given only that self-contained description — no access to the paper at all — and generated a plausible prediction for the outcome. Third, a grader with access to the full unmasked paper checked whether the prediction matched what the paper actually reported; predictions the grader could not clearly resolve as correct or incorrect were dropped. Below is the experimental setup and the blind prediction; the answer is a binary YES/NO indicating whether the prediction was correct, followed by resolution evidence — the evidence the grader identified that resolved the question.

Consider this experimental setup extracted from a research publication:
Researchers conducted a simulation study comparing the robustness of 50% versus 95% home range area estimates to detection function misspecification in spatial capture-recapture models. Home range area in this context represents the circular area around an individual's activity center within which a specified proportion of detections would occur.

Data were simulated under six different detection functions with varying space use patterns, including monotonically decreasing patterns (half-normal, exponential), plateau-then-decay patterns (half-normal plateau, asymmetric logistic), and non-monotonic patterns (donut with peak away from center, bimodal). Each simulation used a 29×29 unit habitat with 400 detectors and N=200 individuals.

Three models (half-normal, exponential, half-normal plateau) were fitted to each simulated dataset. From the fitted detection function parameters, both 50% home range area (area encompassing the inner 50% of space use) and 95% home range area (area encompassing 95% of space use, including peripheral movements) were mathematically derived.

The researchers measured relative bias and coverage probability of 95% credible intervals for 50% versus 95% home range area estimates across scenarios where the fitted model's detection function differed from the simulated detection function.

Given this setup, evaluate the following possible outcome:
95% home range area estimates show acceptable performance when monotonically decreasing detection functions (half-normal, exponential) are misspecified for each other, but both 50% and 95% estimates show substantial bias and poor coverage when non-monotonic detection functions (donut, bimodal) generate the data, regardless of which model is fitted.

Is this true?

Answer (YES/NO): NO